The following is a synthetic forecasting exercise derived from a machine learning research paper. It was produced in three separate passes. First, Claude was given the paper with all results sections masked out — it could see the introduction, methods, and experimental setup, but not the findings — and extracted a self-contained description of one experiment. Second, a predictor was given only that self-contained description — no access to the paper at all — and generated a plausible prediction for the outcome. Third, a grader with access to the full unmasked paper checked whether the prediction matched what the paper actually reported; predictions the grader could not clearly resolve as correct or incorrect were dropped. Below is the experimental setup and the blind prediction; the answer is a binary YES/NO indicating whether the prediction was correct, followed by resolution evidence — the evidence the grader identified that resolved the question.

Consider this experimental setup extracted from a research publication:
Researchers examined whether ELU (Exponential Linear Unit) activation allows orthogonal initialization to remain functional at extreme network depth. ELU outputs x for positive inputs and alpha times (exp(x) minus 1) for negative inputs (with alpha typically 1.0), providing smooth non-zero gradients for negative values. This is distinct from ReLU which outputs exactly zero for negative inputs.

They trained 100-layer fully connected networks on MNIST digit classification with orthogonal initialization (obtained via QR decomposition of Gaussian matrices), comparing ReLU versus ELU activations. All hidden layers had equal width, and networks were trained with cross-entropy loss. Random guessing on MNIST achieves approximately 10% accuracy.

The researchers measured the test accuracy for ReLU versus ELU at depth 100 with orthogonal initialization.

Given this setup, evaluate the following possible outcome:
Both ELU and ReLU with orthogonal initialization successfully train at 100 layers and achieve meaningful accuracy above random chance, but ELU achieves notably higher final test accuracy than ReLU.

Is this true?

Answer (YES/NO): NO